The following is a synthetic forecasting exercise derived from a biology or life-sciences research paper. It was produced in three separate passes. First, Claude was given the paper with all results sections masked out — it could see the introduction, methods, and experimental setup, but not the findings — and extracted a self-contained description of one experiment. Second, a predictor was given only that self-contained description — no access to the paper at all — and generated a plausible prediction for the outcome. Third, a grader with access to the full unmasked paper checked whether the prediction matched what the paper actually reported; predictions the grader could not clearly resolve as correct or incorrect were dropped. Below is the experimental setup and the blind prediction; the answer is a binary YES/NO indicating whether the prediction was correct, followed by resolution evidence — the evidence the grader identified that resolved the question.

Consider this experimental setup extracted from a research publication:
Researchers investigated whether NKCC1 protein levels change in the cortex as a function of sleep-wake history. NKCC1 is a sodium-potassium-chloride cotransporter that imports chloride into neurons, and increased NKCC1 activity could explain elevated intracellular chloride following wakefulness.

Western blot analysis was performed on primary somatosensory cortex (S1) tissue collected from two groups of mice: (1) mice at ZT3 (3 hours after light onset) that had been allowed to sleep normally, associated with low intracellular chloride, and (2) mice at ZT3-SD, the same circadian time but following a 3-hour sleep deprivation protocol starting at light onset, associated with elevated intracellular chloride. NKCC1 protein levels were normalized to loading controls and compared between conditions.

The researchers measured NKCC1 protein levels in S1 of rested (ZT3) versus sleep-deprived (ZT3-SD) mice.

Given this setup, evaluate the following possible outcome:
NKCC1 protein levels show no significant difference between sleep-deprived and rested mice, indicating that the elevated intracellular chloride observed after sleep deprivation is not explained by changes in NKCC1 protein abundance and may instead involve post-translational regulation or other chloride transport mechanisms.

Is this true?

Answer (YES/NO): NO